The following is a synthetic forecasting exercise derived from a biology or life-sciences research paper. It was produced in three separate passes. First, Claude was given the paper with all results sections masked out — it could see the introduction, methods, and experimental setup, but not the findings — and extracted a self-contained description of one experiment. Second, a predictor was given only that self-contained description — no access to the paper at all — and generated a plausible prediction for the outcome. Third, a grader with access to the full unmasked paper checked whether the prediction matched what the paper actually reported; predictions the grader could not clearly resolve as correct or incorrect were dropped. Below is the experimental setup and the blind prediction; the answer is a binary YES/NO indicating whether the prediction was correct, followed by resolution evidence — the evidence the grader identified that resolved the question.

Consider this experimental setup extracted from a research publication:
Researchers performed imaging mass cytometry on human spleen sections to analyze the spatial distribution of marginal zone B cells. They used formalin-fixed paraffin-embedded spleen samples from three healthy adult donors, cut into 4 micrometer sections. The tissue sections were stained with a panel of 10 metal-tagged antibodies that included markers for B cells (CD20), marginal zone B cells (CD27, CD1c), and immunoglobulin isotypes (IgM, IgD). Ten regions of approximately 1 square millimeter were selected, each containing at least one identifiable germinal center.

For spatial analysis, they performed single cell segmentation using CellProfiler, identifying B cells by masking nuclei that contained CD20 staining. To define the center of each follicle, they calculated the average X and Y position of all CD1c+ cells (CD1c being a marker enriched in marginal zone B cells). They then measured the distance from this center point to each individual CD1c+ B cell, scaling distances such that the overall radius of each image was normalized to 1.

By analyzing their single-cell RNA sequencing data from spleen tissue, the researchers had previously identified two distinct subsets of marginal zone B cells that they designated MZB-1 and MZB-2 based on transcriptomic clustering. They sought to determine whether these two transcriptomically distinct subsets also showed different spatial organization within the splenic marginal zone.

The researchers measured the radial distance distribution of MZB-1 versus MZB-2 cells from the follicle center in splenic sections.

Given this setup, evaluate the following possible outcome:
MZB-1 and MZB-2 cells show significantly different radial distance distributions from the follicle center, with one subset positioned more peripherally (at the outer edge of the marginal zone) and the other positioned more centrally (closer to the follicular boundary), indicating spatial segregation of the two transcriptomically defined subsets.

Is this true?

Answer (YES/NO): YES